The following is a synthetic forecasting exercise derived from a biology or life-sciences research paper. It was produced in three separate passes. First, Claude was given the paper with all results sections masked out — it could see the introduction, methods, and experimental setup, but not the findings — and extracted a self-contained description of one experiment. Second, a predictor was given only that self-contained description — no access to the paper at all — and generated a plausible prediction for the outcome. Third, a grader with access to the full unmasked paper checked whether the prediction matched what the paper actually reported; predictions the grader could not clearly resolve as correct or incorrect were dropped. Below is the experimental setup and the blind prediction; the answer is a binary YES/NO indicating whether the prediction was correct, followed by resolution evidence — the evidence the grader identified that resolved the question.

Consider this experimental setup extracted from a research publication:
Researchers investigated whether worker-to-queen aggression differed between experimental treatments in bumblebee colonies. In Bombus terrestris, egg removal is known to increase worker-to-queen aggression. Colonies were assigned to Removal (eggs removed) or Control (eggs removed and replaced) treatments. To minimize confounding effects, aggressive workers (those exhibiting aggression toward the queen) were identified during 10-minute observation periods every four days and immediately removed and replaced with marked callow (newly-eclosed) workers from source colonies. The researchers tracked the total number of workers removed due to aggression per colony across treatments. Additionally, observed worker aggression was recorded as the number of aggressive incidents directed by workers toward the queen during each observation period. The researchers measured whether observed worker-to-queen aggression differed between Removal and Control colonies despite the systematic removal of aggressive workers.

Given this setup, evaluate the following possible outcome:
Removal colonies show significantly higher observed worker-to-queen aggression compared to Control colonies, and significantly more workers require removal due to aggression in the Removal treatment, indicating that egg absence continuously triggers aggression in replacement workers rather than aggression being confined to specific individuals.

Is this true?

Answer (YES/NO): NO